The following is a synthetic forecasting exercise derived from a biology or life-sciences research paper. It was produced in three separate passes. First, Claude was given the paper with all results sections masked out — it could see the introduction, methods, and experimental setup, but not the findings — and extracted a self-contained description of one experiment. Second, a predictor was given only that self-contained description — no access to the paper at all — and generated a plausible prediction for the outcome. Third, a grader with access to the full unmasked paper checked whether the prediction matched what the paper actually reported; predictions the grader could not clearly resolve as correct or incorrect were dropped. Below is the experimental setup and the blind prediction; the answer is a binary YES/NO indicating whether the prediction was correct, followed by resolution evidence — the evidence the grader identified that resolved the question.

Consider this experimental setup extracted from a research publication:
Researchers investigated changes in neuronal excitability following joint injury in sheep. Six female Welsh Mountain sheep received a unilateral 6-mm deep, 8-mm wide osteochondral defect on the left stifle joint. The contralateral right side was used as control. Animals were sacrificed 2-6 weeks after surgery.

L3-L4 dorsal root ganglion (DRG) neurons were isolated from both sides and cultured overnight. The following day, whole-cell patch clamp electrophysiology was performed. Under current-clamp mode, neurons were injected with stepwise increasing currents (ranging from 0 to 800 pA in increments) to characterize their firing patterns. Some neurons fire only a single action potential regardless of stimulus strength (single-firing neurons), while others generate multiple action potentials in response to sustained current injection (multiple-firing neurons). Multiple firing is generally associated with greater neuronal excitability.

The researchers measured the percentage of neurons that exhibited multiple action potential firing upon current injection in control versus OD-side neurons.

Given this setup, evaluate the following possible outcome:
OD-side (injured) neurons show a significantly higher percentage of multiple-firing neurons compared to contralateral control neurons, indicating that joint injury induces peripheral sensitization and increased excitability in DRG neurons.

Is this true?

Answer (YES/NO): YES